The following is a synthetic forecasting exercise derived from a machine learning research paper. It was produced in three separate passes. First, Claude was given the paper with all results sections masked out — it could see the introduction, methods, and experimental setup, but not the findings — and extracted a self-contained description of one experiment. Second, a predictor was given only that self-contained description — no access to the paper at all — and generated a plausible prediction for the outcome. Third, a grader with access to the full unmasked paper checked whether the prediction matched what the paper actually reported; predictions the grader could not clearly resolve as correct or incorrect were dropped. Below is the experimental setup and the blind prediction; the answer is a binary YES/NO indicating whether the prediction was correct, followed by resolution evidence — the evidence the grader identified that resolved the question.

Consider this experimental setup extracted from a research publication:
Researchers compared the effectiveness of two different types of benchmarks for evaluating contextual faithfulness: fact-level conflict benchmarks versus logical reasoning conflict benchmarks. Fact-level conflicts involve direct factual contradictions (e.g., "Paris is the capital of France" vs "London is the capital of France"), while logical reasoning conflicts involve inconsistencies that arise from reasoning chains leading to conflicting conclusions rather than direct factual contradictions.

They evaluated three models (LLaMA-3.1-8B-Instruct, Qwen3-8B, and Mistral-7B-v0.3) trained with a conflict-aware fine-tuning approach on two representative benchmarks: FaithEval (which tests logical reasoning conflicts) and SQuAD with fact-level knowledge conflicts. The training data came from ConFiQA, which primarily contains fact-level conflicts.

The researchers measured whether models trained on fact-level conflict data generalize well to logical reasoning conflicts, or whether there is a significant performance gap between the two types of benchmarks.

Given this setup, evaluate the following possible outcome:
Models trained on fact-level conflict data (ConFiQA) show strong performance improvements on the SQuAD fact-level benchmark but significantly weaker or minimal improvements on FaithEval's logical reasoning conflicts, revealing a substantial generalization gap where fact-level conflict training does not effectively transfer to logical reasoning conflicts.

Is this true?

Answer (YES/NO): NO